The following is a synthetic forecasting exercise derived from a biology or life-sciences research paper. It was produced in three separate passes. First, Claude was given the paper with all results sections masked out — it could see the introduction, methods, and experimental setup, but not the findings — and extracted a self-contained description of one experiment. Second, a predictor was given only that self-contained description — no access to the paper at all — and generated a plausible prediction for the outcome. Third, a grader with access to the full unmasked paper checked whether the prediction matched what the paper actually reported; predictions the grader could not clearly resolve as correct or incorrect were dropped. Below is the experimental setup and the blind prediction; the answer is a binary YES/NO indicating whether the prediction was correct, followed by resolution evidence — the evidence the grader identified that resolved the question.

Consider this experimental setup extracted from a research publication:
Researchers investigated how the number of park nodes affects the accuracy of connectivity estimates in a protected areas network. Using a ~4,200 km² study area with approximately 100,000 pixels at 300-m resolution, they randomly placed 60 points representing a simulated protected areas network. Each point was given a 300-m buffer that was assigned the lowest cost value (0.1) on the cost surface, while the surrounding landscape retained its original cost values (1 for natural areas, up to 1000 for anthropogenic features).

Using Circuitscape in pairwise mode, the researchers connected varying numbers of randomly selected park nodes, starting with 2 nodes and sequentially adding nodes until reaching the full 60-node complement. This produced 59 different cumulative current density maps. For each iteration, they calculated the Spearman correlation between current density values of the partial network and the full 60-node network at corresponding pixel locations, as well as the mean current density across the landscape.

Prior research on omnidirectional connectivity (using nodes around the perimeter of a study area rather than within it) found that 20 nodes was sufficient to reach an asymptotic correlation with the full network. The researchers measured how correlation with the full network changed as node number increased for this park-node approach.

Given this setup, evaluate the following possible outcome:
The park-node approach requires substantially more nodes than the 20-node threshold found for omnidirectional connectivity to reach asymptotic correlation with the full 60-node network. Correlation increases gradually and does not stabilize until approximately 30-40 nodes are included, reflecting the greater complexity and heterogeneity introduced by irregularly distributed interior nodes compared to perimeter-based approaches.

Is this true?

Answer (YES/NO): NO